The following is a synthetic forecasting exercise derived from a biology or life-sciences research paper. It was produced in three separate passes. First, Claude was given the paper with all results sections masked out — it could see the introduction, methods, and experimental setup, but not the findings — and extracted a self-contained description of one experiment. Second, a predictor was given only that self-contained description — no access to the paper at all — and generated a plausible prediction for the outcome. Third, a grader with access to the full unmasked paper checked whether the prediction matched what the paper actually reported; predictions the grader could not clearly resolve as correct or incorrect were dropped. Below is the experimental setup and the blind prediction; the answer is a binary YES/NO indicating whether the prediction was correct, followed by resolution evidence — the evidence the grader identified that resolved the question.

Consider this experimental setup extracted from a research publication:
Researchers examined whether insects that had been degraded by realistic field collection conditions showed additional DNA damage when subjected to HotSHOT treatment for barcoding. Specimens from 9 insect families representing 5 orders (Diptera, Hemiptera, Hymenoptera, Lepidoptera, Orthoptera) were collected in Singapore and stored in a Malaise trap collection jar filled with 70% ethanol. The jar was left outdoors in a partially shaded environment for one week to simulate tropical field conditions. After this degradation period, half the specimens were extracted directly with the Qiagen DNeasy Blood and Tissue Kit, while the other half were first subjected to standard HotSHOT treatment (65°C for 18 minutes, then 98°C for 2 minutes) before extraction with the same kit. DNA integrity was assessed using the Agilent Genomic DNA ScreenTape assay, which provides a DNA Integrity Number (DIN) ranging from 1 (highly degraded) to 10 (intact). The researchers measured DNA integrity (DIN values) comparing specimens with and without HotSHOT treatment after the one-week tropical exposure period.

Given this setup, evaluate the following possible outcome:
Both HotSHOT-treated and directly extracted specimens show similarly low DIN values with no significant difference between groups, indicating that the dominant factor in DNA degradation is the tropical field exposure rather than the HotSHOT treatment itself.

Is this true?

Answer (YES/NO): YES